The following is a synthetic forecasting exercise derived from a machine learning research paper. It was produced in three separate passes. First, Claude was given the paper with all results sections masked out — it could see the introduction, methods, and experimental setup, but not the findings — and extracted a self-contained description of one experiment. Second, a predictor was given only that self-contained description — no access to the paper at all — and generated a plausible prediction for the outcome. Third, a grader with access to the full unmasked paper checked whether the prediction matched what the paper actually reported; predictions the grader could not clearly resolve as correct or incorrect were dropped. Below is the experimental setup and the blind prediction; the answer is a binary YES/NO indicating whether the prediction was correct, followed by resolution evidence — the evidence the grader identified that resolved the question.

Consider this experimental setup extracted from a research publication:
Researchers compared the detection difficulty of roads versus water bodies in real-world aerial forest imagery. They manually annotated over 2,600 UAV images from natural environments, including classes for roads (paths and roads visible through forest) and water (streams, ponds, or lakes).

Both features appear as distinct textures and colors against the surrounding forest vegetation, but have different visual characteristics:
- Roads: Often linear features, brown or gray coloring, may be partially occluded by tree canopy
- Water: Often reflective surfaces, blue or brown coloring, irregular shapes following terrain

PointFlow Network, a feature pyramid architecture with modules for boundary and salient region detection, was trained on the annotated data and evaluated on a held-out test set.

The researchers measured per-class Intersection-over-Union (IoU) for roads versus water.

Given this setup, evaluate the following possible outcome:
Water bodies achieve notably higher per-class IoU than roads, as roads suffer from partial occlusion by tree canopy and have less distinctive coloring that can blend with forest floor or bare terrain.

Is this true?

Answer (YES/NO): NO